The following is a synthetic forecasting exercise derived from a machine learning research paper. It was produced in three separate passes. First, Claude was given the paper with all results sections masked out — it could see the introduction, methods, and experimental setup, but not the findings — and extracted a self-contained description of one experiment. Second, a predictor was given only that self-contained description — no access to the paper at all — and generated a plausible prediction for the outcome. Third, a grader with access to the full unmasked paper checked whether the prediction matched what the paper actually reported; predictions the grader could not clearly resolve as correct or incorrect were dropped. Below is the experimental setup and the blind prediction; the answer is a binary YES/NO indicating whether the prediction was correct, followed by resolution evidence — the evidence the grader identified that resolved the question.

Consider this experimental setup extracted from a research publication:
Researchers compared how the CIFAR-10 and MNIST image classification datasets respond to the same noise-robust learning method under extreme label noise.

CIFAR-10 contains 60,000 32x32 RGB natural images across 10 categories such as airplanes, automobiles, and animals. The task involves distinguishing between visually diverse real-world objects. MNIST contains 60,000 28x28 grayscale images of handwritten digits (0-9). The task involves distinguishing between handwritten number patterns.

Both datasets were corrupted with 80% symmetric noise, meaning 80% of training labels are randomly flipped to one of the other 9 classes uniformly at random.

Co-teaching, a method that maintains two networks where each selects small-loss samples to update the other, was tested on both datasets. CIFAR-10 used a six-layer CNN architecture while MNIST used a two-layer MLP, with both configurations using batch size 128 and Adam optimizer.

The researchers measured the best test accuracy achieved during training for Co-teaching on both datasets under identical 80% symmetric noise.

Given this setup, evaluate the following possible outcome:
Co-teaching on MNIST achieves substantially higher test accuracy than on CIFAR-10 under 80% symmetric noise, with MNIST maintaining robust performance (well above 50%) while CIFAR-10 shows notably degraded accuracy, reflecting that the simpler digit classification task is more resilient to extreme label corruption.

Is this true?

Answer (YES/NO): YES